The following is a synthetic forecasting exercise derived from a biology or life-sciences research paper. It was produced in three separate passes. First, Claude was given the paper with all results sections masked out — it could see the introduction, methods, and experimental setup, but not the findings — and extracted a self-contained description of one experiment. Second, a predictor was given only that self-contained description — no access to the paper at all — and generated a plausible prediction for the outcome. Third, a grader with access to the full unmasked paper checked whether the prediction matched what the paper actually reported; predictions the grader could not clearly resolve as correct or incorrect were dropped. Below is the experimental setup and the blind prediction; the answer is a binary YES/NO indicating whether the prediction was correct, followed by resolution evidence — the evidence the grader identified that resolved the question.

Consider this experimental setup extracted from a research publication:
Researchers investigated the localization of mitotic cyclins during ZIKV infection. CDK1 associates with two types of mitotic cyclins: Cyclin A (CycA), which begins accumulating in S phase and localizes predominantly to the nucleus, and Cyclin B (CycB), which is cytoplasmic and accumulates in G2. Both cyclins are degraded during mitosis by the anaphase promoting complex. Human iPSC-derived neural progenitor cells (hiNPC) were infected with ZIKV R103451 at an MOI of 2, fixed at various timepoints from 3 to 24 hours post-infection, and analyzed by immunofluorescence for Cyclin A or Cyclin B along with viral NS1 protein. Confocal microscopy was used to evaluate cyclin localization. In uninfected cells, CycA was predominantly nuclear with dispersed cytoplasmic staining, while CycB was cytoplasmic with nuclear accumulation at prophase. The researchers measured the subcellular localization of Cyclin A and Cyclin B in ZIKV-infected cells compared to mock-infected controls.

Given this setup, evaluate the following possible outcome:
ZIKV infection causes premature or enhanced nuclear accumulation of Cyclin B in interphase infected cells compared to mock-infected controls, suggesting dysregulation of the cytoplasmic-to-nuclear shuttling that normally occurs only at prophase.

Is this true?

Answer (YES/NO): NO